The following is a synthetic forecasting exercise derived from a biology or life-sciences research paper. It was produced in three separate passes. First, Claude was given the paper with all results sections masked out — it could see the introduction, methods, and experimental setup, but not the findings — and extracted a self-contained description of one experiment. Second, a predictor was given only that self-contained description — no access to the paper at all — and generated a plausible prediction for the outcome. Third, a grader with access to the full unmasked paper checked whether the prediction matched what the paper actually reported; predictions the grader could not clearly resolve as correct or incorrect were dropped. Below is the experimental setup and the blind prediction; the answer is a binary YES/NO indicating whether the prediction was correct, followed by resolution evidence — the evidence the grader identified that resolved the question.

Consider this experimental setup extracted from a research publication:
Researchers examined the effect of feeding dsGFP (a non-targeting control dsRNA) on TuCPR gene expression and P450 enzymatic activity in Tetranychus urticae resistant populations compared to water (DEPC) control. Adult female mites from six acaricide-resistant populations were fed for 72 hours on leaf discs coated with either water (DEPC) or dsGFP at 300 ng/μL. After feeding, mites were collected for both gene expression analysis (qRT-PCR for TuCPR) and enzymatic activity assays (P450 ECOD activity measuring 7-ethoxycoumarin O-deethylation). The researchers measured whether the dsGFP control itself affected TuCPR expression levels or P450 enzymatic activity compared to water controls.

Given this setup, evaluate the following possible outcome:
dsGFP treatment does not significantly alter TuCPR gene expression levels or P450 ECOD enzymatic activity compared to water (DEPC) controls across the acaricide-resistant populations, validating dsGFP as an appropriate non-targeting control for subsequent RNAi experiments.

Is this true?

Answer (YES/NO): NO